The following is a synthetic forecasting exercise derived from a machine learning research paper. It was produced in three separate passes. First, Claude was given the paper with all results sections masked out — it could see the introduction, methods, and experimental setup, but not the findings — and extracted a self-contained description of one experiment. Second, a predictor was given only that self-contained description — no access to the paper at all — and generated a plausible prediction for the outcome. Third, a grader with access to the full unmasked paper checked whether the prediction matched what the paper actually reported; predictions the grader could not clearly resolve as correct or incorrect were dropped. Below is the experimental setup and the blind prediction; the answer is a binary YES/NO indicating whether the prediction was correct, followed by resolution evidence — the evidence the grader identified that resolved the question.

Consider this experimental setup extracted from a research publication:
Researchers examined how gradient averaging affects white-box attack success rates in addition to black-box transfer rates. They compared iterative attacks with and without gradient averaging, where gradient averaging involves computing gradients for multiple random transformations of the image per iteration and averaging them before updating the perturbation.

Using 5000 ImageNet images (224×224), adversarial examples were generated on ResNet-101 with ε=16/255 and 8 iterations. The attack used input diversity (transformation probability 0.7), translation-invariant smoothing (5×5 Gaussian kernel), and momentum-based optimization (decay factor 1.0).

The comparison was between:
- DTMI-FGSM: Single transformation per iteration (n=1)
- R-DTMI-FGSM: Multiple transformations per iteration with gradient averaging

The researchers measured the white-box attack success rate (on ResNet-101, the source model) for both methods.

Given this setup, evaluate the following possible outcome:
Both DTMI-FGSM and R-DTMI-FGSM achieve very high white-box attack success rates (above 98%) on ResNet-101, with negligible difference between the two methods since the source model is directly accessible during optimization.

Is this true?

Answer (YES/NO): YES